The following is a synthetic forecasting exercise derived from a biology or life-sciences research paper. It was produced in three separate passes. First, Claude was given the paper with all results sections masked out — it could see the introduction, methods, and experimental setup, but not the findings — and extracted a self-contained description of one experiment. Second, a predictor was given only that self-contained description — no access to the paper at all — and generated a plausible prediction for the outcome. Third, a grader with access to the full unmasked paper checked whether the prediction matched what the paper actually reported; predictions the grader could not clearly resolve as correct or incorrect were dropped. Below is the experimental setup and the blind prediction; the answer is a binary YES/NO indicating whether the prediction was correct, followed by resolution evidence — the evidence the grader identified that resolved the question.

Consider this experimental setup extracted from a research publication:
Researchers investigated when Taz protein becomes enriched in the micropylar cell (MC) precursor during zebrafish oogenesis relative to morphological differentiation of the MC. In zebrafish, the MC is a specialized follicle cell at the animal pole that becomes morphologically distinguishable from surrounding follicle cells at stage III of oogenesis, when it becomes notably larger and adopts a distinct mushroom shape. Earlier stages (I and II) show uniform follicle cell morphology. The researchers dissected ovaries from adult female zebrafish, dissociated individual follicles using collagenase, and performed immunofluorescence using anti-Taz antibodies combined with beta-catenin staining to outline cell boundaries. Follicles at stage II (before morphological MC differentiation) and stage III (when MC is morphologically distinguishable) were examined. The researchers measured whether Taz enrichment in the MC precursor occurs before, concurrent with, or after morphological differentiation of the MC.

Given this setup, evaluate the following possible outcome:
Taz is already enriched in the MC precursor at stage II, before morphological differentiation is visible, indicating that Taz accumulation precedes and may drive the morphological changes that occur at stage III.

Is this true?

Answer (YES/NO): YES